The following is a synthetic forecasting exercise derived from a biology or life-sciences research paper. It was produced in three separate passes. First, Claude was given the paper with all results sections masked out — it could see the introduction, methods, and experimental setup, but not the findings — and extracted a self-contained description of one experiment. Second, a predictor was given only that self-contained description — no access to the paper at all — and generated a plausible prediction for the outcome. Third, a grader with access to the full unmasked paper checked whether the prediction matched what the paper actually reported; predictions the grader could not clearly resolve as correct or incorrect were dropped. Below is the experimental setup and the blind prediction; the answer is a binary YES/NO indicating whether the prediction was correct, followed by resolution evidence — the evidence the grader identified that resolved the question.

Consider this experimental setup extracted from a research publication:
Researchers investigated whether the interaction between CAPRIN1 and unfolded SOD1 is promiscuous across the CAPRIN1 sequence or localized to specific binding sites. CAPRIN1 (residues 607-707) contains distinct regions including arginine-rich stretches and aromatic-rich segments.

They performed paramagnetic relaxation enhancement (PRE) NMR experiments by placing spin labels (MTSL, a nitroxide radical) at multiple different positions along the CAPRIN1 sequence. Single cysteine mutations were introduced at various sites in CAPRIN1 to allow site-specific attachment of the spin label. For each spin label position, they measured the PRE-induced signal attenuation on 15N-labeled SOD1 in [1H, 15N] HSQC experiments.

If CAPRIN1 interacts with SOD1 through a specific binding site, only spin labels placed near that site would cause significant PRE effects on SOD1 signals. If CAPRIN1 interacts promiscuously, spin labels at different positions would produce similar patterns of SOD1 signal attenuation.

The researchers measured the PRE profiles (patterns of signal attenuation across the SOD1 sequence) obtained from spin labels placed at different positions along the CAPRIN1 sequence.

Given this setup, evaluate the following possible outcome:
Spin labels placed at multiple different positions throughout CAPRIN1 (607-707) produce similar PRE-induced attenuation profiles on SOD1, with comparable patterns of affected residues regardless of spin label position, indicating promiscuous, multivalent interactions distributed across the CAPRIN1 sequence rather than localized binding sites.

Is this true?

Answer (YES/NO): YES